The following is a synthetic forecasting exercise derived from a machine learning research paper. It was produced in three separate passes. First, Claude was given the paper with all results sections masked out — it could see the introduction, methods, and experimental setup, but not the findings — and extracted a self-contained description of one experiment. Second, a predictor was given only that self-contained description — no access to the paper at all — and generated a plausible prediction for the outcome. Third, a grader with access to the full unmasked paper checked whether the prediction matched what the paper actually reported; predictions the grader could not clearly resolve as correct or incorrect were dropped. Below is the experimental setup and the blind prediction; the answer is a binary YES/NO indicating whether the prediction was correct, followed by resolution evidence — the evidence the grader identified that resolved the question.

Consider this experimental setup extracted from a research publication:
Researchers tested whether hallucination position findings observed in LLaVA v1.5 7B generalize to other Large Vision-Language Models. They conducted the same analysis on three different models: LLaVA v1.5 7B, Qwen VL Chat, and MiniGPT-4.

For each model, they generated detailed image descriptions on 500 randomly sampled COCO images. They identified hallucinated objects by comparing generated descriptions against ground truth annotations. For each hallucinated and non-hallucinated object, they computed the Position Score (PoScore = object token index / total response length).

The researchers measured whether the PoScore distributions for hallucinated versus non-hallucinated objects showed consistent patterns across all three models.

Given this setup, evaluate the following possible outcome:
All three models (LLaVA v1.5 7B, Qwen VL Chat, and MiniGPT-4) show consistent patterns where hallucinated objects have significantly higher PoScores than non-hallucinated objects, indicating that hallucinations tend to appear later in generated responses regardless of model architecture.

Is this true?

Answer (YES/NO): YES